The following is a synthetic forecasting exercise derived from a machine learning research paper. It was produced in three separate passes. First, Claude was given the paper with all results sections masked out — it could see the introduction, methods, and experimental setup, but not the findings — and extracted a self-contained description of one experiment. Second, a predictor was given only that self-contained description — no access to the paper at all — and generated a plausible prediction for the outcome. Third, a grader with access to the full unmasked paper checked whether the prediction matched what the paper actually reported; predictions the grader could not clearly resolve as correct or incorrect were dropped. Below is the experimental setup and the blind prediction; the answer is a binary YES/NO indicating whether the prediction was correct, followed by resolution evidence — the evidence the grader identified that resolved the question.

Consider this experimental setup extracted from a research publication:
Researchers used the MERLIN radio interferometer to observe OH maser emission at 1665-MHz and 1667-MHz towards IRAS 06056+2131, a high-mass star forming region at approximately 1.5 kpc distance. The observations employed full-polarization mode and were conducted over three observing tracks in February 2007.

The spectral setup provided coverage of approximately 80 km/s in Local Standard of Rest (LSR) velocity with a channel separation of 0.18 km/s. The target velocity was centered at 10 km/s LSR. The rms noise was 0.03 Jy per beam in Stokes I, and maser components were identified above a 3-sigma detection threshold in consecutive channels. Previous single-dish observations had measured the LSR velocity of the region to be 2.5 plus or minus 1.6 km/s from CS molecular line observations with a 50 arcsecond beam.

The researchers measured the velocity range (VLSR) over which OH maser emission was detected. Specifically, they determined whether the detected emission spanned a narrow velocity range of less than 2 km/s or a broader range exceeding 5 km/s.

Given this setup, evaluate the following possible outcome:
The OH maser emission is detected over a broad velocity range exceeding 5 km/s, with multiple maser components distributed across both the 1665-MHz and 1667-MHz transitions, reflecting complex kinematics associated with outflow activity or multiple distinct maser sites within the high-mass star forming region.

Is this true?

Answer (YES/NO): NO